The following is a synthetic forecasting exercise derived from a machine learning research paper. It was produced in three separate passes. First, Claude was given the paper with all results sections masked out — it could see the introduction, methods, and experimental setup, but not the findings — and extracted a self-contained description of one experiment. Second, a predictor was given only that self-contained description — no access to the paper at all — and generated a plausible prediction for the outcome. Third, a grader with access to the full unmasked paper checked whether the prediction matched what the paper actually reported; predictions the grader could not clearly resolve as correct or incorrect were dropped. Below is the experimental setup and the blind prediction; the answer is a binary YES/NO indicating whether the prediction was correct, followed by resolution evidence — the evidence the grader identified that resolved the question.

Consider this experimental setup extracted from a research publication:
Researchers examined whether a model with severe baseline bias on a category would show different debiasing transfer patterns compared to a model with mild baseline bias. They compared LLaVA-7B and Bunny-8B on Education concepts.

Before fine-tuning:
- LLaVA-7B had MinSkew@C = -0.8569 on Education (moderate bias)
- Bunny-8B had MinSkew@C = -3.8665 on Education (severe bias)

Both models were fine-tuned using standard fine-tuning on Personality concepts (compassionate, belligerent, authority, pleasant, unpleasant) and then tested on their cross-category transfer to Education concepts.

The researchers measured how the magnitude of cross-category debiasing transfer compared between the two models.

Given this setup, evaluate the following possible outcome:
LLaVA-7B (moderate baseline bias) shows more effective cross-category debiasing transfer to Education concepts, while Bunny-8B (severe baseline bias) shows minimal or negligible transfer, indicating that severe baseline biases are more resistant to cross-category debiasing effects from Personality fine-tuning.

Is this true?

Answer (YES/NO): YES